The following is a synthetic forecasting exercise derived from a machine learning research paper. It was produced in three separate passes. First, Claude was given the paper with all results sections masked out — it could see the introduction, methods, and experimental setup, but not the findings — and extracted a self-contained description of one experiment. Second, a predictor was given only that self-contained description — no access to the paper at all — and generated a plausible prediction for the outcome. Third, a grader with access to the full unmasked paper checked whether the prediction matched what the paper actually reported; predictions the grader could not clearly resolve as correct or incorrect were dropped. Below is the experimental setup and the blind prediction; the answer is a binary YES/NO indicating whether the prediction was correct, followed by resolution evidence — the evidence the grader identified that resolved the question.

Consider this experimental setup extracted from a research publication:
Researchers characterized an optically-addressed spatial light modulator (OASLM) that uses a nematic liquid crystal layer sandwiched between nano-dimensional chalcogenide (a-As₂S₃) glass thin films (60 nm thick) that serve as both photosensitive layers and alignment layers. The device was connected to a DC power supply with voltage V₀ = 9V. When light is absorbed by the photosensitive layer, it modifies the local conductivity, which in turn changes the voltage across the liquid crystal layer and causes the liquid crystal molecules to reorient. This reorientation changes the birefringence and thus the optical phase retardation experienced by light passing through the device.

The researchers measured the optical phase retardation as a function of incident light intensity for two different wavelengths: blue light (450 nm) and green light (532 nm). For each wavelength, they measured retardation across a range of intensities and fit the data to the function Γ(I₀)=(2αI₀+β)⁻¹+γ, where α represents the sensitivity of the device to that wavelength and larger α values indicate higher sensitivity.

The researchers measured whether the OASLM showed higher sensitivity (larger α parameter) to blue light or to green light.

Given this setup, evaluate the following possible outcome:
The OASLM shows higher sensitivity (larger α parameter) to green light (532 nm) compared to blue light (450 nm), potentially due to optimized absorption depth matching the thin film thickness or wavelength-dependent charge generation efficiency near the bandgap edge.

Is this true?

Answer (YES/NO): NO